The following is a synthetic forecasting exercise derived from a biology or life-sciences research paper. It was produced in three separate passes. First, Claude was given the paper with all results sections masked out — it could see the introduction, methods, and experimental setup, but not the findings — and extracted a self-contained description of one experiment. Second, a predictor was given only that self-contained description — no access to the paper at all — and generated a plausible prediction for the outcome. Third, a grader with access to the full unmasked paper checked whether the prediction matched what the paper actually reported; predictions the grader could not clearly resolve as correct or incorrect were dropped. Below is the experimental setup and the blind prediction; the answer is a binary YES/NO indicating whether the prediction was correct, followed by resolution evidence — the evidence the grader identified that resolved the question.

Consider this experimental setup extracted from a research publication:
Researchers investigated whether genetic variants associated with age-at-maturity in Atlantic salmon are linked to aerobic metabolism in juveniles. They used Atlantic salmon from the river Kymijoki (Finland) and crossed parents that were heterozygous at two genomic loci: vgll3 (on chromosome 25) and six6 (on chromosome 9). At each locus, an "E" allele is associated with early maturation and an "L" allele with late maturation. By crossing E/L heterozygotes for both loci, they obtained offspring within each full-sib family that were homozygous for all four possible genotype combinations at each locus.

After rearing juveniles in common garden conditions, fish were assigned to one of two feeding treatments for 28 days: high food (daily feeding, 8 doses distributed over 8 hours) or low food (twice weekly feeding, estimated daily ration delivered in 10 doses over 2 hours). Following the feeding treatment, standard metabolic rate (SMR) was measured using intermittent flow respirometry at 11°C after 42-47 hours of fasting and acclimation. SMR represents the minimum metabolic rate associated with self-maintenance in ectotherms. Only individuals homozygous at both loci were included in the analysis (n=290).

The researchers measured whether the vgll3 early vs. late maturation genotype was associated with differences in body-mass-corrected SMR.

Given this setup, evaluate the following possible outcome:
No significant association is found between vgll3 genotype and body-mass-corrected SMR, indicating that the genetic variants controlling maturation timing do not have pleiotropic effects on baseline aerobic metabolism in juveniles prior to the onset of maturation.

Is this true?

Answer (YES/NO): YES